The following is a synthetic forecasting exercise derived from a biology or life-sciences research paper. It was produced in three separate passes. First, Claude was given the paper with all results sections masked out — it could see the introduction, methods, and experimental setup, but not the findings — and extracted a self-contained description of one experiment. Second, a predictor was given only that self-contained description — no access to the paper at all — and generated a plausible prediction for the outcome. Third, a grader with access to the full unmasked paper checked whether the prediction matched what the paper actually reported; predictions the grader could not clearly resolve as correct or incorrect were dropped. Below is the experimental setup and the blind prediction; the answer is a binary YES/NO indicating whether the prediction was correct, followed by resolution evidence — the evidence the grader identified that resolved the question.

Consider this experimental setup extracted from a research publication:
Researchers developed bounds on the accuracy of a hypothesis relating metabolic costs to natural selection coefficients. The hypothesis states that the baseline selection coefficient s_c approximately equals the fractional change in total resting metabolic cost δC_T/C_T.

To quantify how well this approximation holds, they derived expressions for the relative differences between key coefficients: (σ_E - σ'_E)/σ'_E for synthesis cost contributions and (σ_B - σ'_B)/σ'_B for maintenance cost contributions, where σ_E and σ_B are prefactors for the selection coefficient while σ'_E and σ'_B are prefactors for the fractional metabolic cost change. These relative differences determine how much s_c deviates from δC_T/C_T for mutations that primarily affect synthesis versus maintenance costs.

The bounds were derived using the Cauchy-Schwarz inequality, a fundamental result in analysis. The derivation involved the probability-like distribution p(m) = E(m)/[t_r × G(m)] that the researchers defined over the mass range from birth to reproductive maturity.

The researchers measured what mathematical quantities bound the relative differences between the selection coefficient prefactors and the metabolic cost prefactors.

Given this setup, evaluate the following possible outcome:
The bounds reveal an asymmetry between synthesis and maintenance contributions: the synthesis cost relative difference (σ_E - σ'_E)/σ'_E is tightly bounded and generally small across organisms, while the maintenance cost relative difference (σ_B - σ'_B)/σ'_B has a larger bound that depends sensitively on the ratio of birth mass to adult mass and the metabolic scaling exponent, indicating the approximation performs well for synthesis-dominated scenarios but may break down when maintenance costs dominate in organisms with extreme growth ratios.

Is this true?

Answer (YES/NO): NO